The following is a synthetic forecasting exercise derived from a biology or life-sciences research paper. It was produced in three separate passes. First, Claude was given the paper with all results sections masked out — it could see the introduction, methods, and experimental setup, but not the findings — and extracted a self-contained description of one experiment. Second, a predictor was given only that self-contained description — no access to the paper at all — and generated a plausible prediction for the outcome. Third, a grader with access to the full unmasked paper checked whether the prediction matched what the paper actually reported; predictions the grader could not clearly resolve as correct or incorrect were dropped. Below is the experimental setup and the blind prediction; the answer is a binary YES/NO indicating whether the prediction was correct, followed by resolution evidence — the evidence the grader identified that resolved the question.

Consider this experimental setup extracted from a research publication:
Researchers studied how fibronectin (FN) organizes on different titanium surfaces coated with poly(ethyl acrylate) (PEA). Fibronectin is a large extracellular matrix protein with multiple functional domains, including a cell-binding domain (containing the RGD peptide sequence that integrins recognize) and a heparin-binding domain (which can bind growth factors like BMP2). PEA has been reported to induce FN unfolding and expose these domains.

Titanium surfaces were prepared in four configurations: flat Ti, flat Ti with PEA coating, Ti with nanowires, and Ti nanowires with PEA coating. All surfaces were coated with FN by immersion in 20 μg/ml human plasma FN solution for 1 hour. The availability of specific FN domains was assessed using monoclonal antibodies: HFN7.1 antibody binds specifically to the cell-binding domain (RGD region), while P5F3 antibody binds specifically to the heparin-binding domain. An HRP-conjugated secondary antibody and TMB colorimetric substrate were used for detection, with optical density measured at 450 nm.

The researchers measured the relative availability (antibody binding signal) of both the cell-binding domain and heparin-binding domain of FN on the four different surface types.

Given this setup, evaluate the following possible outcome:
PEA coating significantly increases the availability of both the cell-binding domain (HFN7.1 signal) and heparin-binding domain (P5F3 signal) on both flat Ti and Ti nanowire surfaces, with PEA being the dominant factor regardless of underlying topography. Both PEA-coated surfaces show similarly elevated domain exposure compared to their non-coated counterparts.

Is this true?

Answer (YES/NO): NO